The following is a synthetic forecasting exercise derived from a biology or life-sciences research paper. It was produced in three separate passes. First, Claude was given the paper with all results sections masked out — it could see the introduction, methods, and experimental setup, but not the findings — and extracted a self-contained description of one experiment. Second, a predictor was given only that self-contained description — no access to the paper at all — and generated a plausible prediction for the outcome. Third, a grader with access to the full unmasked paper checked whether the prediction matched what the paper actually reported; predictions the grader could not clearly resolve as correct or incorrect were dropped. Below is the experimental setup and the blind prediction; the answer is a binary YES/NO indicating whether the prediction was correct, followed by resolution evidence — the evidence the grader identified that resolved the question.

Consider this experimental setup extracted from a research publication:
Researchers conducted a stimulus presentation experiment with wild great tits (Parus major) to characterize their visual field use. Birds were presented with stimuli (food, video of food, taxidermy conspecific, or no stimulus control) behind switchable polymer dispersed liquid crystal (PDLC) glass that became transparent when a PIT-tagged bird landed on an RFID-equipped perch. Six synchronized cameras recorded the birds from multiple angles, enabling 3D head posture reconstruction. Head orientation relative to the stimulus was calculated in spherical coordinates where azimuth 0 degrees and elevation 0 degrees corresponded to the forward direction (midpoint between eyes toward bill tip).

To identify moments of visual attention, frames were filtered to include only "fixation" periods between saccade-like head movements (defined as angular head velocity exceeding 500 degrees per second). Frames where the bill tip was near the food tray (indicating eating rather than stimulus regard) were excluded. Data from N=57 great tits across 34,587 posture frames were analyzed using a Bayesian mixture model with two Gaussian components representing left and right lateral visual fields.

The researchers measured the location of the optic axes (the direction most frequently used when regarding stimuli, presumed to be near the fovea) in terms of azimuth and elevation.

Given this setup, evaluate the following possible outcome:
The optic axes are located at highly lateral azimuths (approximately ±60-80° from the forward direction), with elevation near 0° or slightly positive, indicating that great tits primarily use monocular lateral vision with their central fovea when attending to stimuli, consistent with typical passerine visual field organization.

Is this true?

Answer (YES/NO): NO